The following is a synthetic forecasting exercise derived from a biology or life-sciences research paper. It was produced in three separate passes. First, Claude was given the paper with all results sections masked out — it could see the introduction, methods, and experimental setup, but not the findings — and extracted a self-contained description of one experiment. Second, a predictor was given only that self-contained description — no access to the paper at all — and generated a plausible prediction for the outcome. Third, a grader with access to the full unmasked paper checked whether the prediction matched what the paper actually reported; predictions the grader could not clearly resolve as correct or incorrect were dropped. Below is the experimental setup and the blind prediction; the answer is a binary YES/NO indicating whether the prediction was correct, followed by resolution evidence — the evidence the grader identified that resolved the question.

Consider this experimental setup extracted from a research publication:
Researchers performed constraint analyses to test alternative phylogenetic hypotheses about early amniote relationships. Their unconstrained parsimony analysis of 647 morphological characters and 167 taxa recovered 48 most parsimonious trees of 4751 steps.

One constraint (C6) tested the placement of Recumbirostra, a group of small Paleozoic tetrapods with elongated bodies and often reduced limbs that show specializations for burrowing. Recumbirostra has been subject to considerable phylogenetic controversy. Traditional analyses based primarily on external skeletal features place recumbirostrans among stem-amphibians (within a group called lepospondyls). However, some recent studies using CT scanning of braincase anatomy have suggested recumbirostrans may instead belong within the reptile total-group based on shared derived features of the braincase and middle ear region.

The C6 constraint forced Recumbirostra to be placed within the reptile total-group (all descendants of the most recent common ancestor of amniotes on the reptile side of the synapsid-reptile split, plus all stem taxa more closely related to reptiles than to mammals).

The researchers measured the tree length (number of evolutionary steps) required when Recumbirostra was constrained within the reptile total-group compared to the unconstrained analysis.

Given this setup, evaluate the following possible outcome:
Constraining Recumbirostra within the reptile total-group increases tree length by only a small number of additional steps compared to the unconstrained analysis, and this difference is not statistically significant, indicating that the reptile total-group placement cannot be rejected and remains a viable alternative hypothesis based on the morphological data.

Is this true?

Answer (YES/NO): NO